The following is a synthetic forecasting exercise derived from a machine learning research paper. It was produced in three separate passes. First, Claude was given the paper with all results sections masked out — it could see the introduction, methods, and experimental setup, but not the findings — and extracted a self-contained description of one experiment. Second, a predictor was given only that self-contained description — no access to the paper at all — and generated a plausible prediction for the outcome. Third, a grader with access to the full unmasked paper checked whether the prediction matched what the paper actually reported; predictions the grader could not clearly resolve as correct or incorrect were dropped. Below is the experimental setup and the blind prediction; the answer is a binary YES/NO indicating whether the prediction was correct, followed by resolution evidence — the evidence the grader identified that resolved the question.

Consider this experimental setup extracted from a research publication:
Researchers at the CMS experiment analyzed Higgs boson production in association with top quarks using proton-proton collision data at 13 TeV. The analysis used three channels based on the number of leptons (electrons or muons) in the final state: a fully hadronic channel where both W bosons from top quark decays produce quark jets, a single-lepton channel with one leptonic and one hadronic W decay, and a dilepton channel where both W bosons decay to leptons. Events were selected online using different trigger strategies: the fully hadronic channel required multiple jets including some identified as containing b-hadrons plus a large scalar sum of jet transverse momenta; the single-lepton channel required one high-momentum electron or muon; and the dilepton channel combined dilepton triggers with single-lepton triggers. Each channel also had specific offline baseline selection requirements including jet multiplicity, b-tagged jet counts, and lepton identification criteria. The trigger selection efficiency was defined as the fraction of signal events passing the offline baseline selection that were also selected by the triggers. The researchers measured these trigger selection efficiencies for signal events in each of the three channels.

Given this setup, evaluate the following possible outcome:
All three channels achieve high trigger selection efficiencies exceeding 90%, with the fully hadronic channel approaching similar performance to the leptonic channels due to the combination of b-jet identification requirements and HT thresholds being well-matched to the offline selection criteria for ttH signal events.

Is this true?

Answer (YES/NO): NO